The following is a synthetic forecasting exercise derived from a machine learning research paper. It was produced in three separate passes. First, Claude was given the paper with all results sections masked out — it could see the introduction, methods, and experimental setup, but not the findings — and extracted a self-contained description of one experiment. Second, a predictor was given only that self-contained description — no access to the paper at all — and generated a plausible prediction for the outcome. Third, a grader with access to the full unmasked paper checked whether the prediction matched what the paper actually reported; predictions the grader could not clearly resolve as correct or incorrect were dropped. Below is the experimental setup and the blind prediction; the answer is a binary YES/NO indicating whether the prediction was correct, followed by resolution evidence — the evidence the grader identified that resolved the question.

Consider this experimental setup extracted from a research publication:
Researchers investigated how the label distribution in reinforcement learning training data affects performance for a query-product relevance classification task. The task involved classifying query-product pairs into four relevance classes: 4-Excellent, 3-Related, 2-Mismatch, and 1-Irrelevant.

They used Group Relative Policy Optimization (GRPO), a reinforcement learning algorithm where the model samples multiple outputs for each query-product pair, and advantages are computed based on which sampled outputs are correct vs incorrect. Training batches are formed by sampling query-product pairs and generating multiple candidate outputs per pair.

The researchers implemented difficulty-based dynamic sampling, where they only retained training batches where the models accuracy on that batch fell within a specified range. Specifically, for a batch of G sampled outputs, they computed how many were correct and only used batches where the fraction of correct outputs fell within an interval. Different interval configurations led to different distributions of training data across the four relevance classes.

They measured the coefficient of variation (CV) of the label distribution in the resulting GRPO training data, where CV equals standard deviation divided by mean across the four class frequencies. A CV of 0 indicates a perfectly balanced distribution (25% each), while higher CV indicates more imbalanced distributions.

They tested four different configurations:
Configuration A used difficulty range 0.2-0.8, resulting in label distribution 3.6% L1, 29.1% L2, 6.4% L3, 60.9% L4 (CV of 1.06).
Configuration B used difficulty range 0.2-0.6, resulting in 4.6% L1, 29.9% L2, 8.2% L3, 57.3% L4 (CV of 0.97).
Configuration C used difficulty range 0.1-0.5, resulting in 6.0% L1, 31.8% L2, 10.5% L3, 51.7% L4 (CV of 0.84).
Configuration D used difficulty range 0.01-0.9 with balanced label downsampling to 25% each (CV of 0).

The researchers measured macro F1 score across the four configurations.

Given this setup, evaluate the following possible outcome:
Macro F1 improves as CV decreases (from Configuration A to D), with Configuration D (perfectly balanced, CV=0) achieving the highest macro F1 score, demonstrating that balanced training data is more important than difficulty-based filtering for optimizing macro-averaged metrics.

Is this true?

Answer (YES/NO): YES